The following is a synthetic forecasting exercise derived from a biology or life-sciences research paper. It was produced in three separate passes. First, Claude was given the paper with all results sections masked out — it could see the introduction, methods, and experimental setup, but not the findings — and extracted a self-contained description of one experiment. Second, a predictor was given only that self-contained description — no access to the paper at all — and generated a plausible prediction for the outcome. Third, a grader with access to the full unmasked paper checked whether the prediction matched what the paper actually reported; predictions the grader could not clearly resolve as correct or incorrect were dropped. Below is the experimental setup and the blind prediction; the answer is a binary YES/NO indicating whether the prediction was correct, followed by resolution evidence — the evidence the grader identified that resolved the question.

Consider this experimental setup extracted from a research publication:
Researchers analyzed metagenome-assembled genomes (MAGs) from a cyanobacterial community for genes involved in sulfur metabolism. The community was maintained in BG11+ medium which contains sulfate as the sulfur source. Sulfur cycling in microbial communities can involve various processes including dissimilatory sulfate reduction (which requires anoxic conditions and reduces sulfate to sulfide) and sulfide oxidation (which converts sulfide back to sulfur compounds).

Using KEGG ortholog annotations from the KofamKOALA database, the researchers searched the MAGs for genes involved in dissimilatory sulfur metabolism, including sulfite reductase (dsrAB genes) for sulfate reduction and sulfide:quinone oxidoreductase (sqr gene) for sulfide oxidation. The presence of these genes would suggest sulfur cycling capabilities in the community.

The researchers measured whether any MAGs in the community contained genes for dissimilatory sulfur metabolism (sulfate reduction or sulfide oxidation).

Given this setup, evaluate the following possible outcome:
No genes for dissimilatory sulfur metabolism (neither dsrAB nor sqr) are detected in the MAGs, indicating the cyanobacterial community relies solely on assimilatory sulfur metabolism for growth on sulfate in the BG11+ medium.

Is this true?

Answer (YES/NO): NO